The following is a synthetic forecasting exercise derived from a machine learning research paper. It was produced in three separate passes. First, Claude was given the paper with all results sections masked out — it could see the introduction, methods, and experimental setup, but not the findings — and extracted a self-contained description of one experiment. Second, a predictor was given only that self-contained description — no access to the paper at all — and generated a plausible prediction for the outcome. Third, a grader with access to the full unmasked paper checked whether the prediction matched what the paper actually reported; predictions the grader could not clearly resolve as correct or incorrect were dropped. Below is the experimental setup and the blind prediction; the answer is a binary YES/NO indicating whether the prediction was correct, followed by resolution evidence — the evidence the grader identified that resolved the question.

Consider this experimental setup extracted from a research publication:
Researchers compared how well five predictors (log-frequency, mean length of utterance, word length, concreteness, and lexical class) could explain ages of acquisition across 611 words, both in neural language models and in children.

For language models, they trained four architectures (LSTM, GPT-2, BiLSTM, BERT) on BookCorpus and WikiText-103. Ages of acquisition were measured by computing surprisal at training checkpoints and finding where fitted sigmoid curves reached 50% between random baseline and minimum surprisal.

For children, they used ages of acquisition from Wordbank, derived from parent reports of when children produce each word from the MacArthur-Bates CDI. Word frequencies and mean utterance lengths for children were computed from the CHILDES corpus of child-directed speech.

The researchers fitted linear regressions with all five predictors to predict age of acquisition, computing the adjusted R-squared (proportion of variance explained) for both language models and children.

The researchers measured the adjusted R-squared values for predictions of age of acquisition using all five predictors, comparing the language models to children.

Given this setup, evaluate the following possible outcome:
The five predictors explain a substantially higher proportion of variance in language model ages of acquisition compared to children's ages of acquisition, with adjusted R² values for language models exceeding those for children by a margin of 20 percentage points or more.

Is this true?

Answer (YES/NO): YES